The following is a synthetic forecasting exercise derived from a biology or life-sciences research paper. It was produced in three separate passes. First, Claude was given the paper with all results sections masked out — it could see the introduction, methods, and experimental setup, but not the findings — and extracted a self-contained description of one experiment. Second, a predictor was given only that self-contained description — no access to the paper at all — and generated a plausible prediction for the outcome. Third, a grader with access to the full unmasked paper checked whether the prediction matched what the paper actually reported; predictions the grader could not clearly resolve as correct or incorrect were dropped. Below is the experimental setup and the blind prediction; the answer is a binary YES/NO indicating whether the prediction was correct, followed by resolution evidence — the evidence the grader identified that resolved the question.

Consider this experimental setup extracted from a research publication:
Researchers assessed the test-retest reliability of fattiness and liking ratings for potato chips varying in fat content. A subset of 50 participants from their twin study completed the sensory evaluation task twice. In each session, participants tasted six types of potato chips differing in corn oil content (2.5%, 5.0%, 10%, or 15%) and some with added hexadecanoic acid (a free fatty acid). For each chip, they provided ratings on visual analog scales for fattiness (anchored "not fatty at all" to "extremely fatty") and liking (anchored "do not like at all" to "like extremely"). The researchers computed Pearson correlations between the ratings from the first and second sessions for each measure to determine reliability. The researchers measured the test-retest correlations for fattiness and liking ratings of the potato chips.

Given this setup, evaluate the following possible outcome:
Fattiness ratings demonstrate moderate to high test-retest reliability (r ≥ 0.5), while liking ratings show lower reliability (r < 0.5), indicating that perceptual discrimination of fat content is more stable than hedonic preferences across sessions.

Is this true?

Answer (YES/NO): NO